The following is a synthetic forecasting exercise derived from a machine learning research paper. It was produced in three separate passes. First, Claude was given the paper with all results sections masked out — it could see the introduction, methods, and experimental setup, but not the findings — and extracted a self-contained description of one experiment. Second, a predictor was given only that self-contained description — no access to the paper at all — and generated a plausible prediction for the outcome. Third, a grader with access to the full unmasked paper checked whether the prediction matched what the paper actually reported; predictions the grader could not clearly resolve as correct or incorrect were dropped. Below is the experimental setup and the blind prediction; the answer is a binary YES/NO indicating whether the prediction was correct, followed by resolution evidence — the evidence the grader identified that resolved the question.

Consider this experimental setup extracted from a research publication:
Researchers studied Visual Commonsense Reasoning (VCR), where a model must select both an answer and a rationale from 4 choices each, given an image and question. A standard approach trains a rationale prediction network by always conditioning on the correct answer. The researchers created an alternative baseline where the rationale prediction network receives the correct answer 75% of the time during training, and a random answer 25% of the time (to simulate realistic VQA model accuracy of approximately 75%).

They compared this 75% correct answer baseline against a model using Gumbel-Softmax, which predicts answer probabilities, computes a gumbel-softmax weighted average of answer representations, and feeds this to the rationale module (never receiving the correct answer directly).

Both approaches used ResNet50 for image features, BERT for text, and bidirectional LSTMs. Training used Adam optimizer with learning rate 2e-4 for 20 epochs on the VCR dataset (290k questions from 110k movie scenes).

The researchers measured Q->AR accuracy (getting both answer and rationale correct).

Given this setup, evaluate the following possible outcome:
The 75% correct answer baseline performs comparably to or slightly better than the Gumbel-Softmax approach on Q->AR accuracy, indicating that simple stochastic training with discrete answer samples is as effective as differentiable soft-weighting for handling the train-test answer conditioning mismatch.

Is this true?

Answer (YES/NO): NO